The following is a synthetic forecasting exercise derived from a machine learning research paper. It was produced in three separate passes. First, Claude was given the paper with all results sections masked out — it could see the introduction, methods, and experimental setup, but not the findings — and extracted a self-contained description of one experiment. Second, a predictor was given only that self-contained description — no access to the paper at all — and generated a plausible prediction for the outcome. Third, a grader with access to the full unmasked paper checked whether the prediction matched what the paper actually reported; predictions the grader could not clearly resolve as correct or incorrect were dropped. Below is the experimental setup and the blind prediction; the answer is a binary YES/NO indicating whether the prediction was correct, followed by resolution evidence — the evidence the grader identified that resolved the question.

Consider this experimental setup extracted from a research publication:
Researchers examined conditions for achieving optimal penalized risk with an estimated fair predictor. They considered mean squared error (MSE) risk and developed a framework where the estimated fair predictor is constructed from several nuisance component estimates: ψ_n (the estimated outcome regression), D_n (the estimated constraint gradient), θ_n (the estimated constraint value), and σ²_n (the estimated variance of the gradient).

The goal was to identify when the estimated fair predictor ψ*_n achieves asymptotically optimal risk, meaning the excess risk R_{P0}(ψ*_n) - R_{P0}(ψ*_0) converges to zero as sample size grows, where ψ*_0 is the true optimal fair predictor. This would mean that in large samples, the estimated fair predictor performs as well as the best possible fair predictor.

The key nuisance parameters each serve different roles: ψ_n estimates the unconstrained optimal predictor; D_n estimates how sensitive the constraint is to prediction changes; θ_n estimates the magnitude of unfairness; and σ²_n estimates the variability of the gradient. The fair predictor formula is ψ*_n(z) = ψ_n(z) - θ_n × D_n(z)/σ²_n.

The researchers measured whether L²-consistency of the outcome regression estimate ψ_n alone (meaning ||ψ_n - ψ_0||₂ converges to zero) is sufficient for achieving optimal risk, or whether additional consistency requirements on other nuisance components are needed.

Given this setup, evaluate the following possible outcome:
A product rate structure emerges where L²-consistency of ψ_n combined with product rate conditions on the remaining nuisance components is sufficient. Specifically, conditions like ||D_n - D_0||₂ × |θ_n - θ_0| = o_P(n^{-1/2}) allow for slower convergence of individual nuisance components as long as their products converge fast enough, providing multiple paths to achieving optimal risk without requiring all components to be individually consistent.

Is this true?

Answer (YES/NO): NO